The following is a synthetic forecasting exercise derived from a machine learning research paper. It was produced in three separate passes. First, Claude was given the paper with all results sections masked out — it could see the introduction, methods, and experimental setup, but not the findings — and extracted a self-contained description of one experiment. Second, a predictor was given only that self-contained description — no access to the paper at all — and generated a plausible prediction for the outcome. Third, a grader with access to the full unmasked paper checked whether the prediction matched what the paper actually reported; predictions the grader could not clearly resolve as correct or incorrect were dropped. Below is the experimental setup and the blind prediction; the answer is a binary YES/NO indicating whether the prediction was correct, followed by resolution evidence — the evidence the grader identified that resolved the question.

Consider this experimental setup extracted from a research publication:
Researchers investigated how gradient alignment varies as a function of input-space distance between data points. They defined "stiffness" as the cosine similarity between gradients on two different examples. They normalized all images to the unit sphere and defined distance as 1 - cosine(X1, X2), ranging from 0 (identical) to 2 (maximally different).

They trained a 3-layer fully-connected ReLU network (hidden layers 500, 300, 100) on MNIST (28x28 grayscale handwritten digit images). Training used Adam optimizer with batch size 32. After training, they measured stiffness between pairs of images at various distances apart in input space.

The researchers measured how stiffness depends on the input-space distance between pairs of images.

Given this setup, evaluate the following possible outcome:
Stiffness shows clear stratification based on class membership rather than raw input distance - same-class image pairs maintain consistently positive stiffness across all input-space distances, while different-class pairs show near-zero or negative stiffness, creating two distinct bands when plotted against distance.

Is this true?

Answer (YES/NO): NO